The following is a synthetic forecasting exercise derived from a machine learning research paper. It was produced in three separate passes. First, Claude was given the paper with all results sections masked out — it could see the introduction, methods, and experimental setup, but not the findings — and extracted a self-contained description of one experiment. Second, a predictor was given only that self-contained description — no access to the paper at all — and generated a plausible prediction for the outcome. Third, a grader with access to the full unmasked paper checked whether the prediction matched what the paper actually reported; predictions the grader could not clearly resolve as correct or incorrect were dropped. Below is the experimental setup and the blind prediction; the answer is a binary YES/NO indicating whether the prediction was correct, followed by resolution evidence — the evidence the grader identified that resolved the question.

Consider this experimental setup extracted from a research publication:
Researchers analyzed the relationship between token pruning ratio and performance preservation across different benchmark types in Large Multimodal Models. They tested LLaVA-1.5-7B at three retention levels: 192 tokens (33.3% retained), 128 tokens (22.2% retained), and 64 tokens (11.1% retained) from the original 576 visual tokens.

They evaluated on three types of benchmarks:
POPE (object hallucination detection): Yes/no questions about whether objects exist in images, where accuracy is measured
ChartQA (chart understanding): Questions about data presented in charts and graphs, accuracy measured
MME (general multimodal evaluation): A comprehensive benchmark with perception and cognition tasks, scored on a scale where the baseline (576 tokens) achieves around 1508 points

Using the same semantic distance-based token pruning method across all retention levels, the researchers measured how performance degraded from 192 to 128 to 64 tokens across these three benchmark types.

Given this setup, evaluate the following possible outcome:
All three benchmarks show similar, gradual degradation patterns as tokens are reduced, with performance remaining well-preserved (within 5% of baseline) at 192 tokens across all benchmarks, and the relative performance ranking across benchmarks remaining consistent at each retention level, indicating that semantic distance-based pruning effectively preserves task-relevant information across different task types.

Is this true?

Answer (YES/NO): NO